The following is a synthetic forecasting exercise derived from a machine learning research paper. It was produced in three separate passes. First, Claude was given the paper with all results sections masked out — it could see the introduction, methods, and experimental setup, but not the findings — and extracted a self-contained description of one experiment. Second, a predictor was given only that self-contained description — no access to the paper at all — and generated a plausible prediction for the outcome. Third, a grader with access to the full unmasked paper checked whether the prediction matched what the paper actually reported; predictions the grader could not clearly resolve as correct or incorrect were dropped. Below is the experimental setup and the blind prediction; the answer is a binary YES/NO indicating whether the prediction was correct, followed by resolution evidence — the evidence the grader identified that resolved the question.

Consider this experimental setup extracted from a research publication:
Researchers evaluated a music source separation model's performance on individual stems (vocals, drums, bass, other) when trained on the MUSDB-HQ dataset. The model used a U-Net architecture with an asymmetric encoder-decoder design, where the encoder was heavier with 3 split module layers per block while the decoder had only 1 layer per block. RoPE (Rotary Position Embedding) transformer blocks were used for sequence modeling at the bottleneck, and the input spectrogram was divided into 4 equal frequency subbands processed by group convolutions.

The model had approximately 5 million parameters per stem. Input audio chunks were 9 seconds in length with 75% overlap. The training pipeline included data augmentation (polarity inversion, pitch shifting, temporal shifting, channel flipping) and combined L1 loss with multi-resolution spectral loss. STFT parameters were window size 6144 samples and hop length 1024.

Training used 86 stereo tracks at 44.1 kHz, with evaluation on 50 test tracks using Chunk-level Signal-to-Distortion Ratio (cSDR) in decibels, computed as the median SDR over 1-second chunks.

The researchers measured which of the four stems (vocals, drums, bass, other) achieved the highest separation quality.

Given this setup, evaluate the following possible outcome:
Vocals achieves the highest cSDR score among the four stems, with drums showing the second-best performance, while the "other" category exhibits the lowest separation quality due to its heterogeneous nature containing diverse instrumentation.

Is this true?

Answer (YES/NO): NO